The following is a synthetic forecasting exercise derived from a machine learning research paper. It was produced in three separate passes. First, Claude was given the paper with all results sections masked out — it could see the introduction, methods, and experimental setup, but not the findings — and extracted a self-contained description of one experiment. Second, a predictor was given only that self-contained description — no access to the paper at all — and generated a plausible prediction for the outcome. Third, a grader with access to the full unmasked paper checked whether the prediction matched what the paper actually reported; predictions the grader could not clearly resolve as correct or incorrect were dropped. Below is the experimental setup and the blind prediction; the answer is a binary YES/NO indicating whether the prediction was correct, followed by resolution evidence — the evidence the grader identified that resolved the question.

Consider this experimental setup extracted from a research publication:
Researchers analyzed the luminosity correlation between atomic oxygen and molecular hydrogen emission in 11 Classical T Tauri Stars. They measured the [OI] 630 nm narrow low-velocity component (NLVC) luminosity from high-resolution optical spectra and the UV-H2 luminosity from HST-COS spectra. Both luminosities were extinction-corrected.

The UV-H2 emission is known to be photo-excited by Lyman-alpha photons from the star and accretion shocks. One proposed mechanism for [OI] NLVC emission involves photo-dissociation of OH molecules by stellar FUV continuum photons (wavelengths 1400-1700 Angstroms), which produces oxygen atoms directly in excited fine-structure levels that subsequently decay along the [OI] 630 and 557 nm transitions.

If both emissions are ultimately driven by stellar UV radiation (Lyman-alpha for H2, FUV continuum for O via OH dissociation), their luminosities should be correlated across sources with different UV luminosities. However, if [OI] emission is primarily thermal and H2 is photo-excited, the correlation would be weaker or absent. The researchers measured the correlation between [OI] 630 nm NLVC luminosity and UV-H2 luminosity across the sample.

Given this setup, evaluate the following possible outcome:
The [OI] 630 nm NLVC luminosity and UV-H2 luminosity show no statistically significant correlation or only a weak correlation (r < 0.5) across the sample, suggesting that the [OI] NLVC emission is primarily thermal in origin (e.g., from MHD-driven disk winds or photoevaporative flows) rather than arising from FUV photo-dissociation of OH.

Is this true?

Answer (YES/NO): NO